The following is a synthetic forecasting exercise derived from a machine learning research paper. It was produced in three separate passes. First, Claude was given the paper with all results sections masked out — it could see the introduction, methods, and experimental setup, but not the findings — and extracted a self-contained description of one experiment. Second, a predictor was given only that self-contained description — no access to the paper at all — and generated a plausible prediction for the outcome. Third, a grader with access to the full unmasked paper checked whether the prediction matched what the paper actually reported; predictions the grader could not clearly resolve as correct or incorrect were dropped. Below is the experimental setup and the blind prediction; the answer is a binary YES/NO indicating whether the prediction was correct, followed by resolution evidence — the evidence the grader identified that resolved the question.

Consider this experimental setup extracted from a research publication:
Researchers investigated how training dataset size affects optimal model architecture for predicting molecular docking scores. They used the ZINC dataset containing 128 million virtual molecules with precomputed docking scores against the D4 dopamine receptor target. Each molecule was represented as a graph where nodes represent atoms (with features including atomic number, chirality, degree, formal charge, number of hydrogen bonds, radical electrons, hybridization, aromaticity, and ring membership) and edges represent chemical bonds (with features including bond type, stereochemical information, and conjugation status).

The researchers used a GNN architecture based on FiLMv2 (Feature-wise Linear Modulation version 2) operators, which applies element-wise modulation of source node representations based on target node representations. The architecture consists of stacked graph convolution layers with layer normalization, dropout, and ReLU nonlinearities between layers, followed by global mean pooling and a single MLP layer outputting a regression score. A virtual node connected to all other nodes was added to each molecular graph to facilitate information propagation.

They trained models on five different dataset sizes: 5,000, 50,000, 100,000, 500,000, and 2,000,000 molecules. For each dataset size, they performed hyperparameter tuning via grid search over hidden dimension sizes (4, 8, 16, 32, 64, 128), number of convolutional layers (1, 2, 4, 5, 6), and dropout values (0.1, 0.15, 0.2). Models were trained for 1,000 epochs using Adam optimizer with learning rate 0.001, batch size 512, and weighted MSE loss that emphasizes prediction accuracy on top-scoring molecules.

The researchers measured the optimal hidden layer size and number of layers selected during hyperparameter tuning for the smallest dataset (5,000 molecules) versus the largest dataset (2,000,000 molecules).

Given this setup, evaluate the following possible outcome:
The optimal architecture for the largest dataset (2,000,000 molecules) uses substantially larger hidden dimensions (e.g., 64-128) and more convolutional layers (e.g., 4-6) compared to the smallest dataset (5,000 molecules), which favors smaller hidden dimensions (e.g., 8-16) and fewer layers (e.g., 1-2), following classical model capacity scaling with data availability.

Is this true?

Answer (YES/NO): NO